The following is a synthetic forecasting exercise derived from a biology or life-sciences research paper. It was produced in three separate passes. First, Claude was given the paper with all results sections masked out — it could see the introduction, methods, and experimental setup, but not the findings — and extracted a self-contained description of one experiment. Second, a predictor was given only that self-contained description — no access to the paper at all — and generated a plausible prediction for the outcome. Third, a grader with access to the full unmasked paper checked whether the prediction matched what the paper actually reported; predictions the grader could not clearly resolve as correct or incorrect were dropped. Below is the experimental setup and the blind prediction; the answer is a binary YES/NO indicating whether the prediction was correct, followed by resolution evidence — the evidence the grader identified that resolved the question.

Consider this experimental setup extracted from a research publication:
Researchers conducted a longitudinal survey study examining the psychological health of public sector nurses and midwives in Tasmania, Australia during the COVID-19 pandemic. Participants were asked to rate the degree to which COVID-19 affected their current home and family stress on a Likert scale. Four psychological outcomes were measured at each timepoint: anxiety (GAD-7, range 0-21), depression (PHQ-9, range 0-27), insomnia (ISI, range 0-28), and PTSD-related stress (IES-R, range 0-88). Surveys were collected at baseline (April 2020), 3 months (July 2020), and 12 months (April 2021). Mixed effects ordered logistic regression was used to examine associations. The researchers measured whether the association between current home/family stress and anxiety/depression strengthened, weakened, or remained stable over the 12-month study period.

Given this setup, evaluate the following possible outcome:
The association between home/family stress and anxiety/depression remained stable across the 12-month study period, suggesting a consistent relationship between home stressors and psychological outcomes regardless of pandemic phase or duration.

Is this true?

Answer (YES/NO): NO